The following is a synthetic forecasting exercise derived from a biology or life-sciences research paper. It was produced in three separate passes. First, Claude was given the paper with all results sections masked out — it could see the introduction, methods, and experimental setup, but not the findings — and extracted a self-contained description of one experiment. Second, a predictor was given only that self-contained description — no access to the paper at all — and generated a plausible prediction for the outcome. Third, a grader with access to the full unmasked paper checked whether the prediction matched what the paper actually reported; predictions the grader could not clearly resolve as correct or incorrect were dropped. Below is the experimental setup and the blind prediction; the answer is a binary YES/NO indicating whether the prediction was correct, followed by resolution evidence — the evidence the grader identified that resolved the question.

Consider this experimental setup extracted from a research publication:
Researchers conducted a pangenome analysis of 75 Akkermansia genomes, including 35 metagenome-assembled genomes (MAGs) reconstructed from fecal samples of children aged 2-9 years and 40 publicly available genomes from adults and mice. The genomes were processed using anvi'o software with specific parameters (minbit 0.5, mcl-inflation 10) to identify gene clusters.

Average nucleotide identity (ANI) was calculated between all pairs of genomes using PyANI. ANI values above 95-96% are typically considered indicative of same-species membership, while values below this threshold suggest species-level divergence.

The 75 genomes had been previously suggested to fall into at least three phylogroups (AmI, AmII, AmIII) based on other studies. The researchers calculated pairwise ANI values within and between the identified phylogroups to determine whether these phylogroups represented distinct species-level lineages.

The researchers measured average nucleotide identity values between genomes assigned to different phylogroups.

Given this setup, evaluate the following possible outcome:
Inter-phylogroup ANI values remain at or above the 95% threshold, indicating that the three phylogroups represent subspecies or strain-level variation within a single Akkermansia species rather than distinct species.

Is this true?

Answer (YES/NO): NO